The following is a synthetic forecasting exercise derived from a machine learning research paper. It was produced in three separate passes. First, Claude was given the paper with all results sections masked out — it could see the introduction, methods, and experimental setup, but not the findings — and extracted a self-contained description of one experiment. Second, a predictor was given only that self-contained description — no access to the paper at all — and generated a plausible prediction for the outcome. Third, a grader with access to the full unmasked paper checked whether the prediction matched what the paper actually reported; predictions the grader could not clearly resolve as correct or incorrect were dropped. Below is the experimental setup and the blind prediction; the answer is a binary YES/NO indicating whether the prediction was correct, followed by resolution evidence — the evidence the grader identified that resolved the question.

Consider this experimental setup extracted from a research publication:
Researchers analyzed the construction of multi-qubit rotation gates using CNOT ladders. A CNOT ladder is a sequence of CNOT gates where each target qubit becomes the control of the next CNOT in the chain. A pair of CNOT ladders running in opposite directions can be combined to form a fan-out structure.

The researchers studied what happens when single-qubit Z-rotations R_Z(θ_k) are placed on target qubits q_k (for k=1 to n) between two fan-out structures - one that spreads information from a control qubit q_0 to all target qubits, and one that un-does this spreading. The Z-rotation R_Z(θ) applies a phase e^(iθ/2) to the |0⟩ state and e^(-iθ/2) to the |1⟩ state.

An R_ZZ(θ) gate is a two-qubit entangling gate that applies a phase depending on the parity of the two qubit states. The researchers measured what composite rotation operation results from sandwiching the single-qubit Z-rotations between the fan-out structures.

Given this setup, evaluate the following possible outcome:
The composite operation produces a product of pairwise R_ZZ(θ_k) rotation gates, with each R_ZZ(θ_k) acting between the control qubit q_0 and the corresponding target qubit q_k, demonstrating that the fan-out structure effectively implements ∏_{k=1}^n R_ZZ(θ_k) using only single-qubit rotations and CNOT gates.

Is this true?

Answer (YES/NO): YES